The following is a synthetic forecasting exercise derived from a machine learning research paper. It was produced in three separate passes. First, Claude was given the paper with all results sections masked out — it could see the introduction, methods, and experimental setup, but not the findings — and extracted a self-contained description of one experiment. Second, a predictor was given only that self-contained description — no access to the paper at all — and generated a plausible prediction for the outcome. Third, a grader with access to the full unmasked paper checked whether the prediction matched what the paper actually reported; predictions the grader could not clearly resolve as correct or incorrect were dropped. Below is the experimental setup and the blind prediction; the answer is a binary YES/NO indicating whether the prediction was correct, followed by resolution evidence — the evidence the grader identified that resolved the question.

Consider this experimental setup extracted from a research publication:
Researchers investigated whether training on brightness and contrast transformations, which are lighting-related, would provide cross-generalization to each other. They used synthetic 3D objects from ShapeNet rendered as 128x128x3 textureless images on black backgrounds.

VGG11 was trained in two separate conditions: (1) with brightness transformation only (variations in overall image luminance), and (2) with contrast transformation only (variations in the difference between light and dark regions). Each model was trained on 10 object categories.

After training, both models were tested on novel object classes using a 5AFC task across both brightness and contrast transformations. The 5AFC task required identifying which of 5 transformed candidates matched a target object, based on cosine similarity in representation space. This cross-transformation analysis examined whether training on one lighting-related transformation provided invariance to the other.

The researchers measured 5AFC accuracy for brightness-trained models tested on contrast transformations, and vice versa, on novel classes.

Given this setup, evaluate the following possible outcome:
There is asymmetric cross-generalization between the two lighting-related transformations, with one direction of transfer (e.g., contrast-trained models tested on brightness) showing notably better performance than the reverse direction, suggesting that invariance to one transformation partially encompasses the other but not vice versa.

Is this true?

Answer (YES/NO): NO